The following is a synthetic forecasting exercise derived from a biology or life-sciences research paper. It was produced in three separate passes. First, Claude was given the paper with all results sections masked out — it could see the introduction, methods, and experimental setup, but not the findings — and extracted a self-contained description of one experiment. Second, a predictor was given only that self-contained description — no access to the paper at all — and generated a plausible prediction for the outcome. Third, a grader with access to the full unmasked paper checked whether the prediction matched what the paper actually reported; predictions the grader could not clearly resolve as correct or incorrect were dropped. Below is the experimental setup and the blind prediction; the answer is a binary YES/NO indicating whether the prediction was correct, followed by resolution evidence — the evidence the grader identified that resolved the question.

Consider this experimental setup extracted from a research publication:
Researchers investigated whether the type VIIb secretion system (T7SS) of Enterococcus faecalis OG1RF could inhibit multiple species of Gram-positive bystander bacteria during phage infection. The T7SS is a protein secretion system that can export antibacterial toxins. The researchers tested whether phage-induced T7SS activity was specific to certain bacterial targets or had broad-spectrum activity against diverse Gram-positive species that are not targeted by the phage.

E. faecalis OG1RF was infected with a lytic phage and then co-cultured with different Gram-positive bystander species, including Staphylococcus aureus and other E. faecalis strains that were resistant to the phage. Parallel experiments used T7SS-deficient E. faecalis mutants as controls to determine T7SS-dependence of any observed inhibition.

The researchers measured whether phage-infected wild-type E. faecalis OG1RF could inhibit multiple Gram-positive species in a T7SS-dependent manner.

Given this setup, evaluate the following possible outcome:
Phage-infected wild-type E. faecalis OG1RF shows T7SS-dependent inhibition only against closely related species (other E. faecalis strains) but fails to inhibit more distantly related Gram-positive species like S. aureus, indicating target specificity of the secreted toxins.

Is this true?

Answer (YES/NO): NO